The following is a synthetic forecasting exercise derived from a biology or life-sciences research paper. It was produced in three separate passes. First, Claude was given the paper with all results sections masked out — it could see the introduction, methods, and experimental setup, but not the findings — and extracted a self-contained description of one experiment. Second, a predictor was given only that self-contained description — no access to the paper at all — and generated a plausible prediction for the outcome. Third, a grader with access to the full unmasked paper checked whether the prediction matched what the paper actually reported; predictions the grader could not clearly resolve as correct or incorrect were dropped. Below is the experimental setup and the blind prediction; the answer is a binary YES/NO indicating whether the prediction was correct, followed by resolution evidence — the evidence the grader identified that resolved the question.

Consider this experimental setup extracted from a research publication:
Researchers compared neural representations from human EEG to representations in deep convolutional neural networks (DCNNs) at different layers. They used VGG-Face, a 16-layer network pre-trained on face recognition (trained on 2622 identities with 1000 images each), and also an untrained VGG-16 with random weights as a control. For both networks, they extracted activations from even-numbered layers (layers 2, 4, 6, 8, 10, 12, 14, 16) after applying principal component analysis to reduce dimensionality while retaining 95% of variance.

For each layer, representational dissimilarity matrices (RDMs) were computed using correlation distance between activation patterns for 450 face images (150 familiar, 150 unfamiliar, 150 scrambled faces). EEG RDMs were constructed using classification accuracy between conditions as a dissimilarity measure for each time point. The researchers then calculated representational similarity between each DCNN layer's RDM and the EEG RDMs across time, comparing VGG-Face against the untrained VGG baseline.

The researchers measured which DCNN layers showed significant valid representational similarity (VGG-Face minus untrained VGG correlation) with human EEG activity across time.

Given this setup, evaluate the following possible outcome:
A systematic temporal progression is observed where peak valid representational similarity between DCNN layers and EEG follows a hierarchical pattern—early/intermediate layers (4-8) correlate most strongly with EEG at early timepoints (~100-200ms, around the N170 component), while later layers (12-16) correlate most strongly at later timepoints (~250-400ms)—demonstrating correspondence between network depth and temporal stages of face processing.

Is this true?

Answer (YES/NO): NO